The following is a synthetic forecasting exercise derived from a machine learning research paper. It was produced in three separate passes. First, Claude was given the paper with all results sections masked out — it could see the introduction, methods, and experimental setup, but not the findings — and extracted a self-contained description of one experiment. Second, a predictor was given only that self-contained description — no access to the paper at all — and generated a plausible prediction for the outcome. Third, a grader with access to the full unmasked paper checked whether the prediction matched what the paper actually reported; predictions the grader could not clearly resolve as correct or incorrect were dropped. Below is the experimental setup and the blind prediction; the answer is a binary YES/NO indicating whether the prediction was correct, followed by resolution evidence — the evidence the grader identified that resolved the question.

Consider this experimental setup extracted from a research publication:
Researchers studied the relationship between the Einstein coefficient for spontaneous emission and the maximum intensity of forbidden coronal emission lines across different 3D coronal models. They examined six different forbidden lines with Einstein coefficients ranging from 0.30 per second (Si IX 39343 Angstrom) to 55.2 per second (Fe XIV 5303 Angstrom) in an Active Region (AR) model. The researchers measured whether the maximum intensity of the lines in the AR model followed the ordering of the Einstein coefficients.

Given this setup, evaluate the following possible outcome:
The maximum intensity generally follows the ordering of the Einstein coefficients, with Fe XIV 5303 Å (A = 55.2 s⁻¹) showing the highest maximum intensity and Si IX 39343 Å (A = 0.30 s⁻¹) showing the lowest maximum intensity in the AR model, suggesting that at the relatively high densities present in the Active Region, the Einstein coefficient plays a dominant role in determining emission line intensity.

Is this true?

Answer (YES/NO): YES